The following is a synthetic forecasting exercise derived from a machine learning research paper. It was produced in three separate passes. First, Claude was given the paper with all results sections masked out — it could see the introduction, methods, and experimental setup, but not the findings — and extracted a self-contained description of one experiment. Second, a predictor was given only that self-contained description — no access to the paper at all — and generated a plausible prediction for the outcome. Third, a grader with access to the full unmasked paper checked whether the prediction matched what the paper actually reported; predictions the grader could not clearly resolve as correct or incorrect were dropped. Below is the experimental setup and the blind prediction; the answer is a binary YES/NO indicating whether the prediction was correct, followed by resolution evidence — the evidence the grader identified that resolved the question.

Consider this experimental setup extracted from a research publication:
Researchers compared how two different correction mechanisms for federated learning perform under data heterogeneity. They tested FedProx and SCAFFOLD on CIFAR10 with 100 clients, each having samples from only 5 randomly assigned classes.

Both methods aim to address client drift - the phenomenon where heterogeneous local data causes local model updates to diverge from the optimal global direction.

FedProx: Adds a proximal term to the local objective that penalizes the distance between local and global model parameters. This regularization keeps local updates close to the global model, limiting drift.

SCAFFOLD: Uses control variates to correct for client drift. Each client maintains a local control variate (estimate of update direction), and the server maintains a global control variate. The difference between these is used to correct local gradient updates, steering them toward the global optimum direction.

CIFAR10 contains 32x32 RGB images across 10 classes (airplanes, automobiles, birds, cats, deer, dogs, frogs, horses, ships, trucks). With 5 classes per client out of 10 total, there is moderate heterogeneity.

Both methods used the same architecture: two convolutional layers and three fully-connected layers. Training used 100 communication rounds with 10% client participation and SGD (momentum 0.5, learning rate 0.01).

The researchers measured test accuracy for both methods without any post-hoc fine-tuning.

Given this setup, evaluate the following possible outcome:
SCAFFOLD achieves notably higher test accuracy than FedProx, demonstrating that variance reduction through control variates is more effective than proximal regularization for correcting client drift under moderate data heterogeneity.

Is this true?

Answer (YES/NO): NO